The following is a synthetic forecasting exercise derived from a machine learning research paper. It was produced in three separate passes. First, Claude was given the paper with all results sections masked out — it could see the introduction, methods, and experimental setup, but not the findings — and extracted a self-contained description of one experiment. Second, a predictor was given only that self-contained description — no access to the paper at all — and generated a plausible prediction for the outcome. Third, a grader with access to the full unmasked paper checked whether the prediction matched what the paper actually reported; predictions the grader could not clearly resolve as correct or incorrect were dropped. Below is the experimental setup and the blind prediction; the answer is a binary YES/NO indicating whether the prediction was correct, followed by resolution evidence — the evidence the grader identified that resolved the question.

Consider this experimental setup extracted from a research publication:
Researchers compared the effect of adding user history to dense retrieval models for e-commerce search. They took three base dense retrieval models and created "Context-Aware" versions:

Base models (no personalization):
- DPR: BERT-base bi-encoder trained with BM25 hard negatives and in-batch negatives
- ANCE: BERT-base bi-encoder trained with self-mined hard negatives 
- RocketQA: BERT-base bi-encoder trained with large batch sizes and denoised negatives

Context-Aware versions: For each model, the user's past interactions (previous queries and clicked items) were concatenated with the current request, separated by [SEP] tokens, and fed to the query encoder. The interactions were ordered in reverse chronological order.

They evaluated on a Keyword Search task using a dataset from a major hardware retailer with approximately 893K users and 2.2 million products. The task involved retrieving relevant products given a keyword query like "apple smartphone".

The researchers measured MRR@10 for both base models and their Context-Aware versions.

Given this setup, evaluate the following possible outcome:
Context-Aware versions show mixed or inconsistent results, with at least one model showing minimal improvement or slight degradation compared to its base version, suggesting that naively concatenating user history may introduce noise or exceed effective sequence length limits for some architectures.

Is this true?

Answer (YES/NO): NO